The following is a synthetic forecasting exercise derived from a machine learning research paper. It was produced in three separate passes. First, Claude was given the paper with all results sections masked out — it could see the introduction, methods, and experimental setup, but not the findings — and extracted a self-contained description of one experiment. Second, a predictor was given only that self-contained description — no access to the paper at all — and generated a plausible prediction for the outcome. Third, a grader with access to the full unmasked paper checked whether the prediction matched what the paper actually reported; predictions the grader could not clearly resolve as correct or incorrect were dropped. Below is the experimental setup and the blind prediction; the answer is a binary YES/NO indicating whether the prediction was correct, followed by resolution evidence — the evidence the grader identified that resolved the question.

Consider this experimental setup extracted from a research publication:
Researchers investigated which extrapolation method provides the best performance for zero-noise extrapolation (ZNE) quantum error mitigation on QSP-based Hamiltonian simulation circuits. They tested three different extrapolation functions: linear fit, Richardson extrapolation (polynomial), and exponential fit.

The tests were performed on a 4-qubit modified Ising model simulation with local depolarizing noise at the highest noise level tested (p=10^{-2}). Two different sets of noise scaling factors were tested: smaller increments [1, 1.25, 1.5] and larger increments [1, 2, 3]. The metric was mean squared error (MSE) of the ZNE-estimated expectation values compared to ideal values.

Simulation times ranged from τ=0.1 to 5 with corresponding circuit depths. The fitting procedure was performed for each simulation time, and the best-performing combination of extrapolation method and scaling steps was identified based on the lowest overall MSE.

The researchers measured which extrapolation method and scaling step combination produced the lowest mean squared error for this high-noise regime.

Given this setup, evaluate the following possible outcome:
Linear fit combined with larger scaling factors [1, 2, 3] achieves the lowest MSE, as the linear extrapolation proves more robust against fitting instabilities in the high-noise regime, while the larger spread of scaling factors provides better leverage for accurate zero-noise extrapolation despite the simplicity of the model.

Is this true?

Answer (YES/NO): NO